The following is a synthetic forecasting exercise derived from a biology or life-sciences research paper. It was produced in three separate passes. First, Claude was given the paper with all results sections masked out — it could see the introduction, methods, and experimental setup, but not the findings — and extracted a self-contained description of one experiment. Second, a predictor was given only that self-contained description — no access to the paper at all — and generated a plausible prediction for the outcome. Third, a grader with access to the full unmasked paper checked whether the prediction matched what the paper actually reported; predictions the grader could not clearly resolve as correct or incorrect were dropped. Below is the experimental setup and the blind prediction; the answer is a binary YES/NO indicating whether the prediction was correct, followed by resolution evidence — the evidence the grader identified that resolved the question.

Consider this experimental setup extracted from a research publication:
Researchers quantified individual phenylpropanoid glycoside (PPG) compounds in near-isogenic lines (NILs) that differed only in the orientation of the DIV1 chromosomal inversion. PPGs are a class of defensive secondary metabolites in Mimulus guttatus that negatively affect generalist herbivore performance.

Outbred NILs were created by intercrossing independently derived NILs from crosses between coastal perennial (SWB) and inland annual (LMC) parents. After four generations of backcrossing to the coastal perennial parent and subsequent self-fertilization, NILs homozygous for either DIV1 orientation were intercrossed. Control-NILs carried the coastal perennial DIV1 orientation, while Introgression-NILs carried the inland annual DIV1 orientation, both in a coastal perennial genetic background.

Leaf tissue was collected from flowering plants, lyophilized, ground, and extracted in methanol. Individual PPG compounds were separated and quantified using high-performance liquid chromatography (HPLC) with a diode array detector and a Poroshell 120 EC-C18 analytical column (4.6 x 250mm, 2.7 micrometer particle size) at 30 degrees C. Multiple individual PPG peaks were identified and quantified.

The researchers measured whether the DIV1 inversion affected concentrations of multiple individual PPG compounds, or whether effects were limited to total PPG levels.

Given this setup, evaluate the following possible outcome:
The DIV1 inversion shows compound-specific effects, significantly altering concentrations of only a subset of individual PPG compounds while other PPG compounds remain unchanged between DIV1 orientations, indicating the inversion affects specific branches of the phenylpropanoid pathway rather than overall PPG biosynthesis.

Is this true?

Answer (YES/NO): NO